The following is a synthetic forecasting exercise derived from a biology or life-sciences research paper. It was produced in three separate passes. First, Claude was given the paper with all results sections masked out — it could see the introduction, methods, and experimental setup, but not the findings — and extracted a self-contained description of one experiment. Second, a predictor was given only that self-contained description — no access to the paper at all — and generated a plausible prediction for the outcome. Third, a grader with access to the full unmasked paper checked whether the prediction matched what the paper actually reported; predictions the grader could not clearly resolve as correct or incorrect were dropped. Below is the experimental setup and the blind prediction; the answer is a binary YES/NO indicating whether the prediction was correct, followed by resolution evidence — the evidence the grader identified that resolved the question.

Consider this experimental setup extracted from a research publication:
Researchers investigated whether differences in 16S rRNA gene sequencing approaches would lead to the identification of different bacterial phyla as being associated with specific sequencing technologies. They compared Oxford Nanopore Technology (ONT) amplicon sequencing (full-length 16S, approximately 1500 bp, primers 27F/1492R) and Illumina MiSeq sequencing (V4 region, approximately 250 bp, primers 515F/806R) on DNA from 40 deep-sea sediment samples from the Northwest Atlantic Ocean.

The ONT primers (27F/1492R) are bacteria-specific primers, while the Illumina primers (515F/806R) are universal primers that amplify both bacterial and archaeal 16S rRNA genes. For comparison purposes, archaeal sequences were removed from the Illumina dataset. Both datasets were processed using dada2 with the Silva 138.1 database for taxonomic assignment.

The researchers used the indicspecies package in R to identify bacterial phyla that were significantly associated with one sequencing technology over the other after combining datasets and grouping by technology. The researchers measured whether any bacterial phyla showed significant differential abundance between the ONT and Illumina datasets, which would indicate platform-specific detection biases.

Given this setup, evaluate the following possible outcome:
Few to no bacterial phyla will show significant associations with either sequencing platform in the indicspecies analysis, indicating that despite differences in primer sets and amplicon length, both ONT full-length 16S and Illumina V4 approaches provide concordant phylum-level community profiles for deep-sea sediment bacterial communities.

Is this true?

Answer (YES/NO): NO